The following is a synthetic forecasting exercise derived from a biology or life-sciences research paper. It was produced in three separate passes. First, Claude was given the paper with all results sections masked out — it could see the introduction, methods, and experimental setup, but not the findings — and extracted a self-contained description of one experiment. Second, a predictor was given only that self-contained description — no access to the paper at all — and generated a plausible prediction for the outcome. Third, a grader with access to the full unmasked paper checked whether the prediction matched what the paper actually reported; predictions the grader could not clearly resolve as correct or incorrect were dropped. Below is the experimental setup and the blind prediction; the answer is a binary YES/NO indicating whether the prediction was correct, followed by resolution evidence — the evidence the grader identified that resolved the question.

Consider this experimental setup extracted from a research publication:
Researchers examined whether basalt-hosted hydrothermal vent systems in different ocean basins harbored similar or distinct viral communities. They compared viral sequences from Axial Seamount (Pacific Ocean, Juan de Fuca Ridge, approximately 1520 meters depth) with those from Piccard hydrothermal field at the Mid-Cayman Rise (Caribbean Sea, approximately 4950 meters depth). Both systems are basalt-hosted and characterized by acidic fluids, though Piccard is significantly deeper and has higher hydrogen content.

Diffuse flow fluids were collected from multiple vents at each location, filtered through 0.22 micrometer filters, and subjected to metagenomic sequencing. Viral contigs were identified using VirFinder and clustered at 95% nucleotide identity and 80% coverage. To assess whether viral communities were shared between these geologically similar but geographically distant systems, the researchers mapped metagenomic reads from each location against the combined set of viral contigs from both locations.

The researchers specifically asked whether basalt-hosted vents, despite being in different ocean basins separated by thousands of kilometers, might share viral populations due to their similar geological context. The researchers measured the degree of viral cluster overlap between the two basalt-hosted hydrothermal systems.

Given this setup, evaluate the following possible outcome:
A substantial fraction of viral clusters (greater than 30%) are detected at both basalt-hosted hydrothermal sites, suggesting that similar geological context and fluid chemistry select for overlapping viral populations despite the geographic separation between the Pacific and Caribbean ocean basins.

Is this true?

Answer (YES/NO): NO